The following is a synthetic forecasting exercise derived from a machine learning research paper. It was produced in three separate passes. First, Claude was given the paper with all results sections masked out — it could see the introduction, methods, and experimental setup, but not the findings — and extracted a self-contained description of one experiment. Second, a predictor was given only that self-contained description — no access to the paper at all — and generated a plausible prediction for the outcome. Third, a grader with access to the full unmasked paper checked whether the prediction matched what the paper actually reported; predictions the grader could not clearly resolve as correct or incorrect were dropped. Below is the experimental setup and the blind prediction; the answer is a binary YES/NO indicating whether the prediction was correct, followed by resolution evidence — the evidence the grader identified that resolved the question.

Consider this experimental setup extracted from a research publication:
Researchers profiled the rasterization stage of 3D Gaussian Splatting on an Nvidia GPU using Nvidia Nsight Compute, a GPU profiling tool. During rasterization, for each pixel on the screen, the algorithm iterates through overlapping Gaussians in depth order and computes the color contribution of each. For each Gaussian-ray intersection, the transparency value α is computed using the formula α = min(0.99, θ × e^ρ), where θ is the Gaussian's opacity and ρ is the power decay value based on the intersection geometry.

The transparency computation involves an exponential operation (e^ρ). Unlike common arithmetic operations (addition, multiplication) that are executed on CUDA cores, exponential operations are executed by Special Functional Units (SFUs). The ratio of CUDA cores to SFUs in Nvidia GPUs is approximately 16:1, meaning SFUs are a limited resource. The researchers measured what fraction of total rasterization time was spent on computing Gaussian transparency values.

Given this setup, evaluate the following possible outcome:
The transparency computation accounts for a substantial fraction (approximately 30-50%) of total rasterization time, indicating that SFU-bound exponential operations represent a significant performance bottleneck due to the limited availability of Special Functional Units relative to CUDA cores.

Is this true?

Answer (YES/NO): YES